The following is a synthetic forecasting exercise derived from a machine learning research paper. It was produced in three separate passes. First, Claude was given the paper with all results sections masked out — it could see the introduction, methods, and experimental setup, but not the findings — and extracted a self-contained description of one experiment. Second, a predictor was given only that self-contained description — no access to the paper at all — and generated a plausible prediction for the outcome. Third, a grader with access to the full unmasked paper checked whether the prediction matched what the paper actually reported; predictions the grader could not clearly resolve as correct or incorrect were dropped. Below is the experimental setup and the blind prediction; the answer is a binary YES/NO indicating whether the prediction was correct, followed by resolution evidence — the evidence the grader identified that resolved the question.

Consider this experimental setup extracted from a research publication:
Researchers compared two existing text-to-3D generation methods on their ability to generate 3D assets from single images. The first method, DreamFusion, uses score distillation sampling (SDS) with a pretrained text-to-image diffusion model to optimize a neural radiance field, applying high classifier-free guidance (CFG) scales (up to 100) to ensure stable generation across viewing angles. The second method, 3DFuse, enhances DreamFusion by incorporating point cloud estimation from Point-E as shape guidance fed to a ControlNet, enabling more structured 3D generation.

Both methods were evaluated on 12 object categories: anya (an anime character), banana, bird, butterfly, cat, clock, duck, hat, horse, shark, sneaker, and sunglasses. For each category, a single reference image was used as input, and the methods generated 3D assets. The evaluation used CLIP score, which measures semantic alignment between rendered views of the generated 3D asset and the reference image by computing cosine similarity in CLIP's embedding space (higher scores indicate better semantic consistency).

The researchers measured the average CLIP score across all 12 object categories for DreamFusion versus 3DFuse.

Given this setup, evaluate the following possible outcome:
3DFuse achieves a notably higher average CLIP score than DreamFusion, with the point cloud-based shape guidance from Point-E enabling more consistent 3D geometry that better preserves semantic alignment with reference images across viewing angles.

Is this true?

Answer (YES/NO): NO